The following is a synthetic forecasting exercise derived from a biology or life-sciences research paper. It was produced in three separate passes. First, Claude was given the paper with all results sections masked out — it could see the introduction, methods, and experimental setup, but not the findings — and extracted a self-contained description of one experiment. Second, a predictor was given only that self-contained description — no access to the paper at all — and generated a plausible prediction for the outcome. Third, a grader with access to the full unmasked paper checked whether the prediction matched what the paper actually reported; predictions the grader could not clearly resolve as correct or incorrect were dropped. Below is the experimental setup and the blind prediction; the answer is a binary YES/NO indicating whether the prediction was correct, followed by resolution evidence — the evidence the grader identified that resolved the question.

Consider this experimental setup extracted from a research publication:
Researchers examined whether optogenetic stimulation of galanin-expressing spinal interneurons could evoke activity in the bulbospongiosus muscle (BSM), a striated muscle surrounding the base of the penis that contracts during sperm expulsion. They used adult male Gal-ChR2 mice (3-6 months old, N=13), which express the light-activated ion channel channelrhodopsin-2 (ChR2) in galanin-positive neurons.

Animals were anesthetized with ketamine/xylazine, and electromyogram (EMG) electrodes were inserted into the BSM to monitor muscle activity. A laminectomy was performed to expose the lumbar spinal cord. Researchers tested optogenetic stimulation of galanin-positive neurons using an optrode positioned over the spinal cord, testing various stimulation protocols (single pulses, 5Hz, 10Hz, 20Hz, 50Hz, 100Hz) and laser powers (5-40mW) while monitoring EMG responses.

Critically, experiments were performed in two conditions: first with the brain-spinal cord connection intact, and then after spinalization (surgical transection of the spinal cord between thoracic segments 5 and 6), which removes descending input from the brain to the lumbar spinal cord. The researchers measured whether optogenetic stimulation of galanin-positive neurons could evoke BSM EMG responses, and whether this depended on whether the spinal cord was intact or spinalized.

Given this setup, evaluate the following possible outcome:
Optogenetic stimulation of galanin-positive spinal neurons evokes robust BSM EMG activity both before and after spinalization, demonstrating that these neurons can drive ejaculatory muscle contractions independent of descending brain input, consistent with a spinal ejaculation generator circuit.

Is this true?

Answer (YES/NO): NO